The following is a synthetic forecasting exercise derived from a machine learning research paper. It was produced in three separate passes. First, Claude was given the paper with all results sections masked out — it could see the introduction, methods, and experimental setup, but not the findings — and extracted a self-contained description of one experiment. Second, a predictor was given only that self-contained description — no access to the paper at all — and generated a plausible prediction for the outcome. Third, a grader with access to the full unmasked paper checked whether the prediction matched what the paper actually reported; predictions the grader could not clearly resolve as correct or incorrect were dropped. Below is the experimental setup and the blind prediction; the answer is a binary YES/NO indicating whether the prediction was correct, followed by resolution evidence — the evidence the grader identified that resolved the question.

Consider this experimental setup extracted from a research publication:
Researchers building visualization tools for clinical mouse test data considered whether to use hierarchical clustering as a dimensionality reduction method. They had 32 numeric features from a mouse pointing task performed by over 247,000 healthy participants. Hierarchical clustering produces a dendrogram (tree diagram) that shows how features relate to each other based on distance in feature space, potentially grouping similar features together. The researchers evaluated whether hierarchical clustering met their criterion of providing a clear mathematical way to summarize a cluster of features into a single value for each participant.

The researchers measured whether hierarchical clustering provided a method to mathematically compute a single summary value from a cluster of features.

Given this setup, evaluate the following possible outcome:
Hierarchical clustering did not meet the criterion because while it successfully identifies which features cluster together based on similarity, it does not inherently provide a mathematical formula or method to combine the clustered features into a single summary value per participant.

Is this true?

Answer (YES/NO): YES